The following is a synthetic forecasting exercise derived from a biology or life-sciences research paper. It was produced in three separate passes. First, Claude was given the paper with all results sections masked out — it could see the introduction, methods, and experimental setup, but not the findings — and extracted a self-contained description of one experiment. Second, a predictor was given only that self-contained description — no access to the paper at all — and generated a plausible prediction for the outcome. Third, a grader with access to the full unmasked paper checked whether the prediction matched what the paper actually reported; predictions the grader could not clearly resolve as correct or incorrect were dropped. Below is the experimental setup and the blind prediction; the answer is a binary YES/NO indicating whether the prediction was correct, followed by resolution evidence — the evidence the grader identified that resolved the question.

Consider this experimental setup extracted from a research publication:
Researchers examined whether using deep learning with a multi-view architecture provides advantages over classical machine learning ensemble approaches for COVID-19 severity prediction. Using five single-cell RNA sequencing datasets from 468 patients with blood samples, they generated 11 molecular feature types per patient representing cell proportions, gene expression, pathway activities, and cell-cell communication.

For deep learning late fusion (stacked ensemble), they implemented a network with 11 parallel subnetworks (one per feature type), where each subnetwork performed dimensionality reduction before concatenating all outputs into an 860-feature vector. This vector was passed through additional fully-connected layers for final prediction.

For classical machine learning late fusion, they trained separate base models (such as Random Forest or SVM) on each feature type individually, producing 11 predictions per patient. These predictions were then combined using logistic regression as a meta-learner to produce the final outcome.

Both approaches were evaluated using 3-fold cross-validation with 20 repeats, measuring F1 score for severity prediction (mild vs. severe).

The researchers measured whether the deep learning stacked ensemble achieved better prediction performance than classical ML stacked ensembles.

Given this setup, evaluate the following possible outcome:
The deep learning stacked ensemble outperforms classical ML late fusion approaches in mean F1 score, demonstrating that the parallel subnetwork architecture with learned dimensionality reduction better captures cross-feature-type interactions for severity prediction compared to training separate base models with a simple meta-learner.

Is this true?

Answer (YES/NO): YES